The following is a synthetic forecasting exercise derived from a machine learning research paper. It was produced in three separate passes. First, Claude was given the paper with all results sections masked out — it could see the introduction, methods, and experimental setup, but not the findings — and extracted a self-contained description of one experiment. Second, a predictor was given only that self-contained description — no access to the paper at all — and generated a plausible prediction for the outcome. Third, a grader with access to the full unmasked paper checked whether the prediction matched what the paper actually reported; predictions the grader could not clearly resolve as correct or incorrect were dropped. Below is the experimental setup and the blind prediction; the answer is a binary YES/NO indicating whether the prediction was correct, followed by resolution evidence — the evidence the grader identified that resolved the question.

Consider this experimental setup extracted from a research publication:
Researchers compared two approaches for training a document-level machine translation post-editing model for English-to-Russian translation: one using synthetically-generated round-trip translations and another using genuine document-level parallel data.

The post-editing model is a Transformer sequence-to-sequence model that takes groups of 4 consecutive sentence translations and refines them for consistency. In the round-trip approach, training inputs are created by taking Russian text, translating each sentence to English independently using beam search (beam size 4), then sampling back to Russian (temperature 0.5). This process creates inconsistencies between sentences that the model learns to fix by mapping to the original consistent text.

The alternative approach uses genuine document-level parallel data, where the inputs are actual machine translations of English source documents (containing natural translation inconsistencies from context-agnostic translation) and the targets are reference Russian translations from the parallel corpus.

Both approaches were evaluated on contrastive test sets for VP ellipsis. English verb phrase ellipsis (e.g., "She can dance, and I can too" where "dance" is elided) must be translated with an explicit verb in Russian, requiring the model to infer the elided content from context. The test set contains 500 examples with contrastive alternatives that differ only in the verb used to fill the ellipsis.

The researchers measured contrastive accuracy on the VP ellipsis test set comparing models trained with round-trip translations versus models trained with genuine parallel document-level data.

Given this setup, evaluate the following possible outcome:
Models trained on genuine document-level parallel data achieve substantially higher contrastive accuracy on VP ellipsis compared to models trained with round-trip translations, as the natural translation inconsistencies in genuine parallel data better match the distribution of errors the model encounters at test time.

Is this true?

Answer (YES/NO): NO